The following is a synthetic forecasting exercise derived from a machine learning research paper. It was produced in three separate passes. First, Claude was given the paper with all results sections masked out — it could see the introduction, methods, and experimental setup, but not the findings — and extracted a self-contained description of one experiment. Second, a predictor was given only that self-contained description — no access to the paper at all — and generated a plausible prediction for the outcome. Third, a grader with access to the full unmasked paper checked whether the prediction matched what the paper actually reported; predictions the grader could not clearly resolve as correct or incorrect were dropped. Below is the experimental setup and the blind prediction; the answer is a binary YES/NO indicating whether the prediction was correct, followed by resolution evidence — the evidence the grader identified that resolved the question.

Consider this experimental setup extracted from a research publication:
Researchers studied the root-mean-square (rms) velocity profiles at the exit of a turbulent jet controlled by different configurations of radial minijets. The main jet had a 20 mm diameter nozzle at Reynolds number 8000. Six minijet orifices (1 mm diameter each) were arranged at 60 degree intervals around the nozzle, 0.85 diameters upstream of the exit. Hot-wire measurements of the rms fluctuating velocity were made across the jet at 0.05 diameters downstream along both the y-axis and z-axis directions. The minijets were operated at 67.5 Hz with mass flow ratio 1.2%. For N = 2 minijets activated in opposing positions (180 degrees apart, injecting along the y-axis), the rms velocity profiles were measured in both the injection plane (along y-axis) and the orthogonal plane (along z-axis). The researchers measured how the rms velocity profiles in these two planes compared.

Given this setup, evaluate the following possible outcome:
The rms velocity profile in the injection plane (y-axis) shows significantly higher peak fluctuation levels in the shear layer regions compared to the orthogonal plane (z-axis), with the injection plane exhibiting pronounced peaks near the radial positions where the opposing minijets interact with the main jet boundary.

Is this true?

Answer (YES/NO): YES